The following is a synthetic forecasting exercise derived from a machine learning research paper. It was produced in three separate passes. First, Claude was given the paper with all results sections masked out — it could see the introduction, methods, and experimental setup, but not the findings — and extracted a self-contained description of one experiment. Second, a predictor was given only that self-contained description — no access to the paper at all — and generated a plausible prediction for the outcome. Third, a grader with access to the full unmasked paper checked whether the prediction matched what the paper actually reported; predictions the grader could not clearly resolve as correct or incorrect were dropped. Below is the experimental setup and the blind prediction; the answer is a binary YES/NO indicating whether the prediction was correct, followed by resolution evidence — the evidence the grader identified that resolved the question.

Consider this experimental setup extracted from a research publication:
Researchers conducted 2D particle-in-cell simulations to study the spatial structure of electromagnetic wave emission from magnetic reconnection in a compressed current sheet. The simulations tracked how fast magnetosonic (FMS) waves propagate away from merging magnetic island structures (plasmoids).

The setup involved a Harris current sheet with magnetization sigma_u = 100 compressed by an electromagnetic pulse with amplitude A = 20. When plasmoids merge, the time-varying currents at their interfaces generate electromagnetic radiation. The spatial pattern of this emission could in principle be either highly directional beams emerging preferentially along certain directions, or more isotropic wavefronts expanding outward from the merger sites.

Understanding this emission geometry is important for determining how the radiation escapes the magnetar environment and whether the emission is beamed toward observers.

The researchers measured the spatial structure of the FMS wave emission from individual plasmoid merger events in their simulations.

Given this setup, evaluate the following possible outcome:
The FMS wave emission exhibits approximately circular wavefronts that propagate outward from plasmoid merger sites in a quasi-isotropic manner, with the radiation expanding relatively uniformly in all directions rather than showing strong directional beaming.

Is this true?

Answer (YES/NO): YES